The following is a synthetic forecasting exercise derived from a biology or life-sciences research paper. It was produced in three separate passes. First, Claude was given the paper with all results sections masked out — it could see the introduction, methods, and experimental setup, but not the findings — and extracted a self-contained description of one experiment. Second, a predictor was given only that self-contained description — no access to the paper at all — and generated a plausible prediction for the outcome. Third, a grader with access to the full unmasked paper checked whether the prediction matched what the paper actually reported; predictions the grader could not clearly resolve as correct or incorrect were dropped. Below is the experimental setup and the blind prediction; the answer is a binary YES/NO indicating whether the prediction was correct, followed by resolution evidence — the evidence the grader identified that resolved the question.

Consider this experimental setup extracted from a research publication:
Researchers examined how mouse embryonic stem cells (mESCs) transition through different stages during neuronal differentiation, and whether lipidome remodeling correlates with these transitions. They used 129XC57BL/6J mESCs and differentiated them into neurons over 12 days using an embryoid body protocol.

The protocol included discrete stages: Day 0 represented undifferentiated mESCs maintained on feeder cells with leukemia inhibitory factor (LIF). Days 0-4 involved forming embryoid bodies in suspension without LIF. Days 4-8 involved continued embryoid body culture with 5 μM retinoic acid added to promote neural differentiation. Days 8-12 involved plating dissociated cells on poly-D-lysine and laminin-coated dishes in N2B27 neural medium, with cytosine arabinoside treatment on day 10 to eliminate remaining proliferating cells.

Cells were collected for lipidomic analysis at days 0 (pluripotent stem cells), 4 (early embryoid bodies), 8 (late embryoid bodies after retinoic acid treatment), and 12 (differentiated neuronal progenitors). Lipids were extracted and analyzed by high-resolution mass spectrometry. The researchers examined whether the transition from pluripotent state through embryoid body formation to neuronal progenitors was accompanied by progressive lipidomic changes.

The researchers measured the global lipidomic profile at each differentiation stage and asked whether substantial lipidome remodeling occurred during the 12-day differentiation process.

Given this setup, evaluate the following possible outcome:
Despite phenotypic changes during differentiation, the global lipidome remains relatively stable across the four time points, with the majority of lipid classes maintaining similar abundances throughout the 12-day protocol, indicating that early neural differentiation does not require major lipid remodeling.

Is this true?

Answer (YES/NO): NO